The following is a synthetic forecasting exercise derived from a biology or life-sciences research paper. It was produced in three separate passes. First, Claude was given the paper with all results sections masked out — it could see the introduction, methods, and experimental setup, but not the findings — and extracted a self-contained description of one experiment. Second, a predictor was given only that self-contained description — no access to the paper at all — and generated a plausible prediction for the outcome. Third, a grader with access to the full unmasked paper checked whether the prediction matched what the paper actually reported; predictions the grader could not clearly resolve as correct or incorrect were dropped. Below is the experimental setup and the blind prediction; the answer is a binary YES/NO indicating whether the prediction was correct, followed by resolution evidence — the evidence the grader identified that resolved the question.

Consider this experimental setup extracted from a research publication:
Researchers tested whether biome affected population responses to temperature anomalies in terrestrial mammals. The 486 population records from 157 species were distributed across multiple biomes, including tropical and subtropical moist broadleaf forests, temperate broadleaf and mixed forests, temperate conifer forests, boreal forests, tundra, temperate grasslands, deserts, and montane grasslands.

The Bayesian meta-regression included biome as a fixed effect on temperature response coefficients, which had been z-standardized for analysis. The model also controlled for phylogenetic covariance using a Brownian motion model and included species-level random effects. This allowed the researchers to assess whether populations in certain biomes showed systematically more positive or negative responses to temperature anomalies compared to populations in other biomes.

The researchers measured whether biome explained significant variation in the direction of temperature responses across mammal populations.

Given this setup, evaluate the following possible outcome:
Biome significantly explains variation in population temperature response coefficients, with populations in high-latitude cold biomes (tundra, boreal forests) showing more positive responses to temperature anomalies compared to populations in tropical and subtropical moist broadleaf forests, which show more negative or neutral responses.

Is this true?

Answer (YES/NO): NO